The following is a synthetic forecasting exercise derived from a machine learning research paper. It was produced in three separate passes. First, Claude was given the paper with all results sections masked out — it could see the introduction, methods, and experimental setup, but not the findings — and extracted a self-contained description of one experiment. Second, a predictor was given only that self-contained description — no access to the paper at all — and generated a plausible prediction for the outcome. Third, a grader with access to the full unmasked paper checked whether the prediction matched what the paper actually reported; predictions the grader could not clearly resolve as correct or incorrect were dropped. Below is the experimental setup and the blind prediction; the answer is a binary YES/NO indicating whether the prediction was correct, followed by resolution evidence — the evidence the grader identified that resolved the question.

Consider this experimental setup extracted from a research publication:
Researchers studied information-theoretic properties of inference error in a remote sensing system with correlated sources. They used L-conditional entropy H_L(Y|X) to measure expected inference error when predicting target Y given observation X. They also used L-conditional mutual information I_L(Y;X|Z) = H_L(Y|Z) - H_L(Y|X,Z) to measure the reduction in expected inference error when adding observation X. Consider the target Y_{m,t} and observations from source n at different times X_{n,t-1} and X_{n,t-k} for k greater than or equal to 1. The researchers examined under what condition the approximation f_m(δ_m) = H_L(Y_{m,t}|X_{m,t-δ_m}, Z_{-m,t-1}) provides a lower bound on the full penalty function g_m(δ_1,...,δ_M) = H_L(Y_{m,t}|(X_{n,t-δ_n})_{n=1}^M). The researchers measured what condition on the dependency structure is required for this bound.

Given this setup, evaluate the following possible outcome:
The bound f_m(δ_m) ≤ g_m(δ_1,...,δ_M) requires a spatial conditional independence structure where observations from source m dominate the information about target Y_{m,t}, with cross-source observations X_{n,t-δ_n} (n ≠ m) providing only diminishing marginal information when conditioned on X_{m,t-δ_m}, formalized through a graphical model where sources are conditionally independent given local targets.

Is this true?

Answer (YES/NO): NO